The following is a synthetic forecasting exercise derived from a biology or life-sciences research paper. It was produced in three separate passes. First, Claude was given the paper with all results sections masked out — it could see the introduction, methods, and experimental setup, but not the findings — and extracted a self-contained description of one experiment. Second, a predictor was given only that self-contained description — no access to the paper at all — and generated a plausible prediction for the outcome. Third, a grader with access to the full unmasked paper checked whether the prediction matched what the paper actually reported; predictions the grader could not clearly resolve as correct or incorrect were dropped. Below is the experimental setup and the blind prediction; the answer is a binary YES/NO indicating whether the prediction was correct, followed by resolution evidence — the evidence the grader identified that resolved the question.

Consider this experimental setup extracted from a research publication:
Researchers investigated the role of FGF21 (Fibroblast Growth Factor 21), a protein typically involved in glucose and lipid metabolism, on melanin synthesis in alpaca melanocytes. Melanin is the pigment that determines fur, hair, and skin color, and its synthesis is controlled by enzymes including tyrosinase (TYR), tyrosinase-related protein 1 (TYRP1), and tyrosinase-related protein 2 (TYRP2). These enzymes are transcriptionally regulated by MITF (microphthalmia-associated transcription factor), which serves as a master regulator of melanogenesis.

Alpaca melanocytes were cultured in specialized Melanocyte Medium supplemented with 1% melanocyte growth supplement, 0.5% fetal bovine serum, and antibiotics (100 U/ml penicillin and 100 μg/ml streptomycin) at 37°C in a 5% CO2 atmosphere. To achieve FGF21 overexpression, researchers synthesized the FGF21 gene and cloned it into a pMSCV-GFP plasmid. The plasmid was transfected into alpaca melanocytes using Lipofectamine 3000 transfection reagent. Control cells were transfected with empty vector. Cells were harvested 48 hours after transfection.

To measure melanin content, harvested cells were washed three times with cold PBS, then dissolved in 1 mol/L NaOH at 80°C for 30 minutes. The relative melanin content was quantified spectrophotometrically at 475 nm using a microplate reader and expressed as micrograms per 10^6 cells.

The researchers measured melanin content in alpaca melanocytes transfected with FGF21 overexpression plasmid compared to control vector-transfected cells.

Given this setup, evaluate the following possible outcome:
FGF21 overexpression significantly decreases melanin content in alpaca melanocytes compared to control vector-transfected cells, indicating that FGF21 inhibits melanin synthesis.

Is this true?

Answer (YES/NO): YES